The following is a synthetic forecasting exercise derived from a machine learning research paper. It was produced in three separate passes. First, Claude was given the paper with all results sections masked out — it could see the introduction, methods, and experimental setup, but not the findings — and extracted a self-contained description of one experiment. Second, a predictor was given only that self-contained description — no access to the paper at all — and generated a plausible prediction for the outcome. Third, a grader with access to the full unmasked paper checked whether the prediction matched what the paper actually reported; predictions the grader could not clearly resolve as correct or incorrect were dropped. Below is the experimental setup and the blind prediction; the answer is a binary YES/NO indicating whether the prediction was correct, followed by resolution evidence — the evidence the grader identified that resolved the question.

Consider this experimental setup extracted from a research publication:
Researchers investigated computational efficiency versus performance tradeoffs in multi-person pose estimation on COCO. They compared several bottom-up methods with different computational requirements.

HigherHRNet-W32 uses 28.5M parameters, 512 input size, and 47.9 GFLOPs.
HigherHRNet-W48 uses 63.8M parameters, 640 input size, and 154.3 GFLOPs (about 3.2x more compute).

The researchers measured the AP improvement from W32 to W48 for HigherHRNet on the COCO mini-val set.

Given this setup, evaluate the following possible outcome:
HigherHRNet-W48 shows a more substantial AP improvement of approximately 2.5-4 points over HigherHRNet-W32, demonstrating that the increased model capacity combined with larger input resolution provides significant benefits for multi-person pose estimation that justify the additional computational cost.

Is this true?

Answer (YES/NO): YES